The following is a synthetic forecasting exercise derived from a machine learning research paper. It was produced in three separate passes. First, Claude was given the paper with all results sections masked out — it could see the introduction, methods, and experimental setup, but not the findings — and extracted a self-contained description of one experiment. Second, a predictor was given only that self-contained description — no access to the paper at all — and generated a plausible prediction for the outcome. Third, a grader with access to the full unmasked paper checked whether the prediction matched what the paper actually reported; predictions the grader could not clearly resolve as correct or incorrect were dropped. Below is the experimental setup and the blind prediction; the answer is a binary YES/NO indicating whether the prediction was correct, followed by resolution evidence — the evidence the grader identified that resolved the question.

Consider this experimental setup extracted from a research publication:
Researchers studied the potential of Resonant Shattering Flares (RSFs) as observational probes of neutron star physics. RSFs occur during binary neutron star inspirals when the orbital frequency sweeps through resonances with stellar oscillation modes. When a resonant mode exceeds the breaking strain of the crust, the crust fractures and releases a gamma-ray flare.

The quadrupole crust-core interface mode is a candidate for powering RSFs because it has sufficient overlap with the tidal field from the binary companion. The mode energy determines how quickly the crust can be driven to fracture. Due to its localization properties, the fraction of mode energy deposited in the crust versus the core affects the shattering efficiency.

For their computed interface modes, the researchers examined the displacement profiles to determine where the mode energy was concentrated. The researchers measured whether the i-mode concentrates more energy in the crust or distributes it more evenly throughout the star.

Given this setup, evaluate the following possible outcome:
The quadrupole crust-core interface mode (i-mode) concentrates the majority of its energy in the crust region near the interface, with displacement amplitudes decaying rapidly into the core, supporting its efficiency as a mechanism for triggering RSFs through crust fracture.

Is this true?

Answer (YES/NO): YES